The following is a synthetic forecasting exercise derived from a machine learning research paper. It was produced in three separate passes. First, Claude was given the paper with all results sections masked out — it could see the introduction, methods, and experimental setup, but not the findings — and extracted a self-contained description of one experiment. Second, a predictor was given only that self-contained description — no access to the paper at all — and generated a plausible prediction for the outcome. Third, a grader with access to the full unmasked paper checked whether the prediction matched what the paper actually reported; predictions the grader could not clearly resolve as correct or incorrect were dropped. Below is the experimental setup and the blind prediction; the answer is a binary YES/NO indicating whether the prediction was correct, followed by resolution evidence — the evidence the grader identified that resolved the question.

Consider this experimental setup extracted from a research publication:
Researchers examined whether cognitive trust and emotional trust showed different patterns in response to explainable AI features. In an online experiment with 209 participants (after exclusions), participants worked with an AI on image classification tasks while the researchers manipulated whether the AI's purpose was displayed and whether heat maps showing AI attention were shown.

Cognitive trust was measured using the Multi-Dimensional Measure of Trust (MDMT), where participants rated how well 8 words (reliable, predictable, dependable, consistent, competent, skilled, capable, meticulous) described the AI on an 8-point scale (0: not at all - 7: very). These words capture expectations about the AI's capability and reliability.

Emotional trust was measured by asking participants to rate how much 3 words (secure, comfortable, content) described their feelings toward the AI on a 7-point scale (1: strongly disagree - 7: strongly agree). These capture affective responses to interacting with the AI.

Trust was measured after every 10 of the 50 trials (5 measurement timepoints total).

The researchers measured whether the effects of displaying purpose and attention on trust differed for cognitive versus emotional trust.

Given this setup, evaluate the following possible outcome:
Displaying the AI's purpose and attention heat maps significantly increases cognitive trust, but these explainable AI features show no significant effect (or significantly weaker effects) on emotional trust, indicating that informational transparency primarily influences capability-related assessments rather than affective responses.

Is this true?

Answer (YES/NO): NO